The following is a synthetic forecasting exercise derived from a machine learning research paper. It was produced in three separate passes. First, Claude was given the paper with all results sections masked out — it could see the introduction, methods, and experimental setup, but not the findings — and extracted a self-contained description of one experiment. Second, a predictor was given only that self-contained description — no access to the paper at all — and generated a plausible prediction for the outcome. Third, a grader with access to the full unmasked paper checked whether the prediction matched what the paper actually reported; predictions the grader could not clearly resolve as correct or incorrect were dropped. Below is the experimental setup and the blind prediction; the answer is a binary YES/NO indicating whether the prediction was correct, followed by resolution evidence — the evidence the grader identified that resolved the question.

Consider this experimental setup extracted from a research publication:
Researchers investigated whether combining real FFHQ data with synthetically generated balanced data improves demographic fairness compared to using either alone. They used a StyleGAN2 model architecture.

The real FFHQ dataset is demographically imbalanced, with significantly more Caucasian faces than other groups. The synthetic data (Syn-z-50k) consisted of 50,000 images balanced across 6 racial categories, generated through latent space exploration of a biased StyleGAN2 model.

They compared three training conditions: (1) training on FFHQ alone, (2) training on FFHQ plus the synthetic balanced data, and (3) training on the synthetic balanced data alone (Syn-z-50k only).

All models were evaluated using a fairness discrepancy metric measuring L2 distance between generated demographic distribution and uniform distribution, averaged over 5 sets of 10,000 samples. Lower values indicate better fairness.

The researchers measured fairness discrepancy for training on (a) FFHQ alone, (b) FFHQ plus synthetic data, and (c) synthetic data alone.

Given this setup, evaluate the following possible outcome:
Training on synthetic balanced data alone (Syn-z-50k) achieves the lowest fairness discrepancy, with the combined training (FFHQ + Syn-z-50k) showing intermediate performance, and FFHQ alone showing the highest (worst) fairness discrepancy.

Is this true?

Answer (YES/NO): YES